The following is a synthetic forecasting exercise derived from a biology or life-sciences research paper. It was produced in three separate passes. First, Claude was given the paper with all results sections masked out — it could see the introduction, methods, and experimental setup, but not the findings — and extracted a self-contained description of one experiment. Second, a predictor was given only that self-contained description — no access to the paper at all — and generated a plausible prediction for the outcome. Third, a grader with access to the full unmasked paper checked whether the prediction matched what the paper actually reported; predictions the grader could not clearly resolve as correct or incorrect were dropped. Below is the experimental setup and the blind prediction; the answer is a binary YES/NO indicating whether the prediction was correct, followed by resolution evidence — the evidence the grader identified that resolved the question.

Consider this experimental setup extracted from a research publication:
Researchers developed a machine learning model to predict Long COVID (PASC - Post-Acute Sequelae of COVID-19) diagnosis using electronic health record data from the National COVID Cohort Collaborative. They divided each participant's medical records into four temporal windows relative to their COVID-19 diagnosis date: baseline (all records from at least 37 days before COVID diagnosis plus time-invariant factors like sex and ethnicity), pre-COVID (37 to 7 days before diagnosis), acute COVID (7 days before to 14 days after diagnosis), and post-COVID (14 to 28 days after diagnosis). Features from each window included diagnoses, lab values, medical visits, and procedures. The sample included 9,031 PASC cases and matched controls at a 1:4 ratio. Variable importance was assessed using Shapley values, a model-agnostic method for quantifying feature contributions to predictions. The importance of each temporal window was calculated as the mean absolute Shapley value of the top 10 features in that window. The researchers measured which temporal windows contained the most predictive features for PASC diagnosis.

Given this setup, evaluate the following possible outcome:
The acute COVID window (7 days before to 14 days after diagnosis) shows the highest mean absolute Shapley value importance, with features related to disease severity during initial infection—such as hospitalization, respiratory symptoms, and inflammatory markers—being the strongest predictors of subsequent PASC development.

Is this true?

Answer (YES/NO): NO